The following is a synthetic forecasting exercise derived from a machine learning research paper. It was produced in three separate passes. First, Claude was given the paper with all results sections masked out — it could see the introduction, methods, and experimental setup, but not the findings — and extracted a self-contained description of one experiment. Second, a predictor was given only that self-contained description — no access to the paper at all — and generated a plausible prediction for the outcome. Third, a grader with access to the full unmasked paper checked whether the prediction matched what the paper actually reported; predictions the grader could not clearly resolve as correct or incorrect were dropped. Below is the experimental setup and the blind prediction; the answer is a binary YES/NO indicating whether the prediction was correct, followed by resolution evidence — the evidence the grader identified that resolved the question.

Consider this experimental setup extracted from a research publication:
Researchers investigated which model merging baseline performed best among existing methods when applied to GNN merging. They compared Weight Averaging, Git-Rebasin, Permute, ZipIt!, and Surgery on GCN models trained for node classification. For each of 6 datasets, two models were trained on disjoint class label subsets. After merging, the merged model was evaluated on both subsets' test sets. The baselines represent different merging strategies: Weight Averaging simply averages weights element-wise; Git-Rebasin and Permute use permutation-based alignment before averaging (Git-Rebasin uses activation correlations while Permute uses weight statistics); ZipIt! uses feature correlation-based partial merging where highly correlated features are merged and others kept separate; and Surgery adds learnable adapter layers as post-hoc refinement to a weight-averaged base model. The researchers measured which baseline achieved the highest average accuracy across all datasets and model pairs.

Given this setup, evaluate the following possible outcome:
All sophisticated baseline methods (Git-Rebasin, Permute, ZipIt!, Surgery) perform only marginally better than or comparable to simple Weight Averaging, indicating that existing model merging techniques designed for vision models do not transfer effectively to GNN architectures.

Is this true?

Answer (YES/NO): NO